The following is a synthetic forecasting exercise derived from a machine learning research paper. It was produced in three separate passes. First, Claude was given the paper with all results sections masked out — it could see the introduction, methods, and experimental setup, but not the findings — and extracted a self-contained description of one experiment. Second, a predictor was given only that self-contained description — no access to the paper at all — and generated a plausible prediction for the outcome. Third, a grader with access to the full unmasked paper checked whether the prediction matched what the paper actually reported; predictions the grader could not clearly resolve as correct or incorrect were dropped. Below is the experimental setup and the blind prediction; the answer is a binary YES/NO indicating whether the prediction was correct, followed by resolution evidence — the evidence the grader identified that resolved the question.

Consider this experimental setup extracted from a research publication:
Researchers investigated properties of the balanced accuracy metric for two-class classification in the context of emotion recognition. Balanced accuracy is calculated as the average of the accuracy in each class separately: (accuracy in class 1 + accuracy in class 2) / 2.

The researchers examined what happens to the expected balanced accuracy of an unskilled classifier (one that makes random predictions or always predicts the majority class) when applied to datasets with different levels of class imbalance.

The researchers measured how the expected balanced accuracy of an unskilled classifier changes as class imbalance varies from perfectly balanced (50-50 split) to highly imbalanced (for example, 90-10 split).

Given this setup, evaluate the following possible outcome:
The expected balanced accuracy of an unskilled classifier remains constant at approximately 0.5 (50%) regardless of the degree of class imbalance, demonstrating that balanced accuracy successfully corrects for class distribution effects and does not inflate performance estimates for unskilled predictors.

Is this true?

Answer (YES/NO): YES